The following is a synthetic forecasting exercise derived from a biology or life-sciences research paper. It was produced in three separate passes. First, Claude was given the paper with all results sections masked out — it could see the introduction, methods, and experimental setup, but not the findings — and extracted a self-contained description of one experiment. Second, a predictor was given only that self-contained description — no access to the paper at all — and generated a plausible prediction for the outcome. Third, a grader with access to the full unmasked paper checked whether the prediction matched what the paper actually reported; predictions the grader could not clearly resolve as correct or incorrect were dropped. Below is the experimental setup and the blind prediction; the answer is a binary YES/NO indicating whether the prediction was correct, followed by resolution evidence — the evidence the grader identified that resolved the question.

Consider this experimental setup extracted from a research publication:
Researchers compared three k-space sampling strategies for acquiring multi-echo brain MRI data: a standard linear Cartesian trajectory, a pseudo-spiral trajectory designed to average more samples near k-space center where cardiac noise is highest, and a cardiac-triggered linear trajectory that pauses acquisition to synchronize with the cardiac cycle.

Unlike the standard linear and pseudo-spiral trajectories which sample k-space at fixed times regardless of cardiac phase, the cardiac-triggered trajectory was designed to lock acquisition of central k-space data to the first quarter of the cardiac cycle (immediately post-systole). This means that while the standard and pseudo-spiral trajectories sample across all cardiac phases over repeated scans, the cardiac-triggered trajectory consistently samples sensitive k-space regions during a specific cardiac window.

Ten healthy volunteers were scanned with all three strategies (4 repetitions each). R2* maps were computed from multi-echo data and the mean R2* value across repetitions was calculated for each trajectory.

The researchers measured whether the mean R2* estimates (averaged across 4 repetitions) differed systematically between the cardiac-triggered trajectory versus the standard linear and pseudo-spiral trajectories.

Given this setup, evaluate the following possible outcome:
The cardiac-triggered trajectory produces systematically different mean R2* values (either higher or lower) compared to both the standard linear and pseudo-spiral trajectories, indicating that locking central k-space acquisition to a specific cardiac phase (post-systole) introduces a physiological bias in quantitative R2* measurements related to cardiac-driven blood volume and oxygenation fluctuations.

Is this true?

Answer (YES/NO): NO